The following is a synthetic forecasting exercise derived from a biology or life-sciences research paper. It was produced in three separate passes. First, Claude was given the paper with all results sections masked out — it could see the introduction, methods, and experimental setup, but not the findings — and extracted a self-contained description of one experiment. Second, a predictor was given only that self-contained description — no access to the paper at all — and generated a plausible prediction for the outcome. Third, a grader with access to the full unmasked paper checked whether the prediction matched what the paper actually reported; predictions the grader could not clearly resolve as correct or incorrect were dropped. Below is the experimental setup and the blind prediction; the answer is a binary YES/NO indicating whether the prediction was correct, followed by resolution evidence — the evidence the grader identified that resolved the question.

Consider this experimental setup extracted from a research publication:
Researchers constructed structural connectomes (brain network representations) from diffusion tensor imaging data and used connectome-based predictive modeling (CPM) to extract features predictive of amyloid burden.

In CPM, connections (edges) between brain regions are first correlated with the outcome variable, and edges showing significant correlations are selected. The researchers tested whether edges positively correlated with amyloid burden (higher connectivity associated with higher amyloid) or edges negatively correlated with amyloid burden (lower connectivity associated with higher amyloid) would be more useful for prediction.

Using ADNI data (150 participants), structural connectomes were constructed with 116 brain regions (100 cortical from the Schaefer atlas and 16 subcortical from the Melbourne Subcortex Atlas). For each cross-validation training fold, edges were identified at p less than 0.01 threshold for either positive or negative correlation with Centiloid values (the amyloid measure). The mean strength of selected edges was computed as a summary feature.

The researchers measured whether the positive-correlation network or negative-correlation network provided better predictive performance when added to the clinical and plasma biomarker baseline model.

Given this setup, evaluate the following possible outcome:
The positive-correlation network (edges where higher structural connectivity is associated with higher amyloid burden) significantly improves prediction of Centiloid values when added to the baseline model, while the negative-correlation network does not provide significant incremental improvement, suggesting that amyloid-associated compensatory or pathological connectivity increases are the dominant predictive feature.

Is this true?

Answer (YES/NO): NO